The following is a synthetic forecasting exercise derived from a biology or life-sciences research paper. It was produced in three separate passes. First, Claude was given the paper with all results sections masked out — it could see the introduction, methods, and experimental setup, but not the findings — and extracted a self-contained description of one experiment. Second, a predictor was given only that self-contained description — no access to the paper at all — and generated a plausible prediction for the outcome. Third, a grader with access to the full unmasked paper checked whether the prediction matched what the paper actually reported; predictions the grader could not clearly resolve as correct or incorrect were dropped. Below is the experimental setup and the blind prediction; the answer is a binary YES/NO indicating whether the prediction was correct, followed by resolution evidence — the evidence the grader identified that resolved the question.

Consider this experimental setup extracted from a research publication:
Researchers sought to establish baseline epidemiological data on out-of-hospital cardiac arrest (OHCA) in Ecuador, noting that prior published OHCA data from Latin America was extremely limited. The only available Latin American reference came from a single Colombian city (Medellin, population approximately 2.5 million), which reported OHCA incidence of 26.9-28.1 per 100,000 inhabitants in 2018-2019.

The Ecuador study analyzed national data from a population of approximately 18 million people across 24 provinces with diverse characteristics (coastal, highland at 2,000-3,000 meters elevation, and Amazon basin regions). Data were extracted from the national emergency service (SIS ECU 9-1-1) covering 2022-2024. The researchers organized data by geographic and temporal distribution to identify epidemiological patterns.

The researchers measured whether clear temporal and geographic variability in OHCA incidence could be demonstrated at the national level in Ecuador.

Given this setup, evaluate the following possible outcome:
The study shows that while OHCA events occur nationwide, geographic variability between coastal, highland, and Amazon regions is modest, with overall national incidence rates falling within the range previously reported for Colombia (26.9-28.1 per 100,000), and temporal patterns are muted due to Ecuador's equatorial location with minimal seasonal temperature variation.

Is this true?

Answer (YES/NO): NO